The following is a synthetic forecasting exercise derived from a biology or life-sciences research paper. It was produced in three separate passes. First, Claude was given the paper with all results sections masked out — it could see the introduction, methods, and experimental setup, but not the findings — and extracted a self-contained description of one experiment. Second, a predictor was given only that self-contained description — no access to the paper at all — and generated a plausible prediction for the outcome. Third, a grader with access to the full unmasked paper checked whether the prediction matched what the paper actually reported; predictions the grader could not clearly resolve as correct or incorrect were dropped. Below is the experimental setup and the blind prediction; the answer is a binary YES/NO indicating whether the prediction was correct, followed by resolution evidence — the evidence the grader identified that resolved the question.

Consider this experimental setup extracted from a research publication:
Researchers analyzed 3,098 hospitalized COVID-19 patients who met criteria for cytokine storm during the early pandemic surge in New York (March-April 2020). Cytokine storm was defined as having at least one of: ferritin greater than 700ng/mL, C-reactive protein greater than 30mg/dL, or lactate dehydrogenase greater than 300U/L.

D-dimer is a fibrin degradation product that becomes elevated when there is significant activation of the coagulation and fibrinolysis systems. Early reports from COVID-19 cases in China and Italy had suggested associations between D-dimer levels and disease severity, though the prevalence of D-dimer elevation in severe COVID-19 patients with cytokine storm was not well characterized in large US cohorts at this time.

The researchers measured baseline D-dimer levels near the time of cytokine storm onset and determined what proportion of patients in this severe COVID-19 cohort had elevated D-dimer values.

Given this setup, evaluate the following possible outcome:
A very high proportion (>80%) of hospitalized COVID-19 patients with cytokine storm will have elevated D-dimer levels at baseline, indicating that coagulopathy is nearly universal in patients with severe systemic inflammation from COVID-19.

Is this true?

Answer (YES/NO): YES